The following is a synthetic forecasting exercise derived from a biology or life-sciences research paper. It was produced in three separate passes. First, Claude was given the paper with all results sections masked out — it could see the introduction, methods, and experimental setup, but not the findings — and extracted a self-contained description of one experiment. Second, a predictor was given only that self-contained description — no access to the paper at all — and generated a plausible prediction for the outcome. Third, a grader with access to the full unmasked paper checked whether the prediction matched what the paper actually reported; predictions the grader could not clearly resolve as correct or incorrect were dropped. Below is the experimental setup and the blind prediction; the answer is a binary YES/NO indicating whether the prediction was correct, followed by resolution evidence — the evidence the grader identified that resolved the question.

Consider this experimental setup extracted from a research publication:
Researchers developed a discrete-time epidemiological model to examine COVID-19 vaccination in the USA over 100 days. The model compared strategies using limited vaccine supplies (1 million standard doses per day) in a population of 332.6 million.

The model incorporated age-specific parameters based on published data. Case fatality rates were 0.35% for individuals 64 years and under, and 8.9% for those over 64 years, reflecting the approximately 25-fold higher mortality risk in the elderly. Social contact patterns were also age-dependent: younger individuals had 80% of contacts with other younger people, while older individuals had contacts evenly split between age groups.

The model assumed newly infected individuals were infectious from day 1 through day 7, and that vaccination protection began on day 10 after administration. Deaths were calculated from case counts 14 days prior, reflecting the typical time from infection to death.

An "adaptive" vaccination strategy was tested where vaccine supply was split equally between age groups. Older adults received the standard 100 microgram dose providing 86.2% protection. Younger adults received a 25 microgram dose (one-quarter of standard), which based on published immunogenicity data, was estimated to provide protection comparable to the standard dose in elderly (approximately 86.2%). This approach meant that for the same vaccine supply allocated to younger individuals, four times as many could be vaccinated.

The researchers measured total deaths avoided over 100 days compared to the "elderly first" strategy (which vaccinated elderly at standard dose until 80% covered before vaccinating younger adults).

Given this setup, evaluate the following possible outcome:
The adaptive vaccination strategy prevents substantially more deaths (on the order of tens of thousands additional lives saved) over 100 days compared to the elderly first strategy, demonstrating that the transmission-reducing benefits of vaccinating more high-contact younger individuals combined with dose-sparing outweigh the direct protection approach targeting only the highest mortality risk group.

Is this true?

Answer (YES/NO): YES